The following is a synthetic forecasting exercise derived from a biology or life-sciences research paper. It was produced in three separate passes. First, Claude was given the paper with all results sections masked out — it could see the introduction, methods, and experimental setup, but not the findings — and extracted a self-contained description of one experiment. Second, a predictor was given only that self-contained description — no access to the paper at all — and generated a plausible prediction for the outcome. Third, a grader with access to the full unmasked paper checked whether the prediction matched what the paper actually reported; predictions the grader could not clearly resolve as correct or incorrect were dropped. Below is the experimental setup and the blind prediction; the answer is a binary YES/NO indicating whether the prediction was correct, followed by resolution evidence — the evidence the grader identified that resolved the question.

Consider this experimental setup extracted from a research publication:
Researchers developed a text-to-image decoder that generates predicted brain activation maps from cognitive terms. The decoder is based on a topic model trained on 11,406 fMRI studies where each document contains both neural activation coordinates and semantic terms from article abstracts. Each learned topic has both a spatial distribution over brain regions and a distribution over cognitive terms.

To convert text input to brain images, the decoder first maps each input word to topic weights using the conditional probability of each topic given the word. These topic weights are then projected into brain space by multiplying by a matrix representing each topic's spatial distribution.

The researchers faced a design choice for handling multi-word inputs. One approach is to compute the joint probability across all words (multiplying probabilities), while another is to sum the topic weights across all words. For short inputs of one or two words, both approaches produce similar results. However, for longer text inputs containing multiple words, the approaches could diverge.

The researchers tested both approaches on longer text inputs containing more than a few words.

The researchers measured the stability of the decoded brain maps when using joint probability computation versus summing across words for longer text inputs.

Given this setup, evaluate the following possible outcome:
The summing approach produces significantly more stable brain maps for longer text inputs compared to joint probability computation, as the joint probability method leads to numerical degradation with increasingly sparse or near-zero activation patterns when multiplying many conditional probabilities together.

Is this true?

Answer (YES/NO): YES